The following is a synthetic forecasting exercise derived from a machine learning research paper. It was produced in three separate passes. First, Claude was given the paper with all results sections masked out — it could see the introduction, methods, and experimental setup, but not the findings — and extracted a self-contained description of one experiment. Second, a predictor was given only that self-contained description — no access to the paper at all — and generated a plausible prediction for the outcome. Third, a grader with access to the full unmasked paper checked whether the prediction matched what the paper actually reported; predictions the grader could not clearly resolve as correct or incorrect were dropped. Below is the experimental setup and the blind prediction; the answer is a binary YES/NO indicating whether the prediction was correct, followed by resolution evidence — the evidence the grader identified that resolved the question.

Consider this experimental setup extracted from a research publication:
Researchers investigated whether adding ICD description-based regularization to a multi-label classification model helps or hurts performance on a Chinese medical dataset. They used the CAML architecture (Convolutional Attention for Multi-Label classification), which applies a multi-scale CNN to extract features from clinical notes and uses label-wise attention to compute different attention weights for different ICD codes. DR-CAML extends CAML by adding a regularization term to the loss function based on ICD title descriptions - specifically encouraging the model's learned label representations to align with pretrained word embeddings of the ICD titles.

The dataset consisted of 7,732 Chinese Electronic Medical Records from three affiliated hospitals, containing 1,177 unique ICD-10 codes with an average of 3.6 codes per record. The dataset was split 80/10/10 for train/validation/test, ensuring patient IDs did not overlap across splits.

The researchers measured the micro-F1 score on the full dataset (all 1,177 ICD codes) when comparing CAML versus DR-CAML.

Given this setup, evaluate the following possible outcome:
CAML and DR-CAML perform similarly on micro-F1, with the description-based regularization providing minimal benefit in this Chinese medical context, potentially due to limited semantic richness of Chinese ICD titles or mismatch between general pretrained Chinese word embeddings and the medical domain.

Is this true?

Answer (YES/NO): NO